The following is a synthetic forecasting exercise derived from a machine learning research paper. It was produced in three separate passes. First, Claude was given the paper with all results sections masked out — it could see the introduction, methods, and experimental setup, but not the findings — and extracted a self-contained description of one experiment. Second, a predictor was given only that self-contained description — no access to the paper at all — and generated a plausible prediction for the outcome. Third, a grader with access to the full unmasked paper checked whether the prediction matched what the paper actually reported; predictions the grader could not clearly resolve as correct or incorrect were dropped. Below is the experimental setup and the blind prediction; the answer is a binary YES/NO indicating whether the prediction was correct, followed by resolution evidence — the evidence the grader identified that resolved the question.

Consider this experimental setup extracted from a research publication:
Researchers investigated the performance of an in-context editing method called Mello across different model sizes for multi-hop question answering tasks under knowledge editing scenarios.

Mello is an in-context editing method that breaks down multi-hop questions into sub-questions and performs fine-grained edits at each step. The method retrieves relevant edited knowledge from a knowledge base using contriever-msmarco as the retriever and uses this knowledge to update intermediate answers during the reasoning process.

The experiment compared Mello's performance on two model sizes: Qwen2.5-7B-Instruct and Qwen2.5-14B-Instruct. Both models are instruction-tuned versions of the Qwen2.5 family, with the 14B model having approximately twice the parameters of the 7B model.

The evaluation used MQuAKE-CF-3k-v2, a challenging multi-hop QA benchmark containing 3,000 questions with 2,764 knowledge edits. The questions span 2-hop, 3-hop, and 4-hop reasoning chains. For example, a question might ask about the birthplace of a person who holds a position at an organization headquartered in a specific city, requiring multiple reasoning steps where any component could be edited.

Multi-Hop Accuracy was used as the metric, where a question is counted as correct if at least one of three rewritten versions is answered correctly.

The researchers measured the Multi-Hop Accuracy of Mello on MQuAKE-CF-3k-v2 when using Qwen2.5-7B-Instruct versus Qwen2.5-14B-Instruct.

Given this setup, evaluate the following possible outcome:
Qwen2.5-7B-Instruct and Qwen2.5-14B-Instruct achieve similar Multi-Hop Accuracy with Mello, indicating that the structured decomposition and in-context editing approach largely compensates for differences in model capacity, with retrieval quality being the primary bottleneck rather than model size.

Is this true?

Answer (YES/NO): NO